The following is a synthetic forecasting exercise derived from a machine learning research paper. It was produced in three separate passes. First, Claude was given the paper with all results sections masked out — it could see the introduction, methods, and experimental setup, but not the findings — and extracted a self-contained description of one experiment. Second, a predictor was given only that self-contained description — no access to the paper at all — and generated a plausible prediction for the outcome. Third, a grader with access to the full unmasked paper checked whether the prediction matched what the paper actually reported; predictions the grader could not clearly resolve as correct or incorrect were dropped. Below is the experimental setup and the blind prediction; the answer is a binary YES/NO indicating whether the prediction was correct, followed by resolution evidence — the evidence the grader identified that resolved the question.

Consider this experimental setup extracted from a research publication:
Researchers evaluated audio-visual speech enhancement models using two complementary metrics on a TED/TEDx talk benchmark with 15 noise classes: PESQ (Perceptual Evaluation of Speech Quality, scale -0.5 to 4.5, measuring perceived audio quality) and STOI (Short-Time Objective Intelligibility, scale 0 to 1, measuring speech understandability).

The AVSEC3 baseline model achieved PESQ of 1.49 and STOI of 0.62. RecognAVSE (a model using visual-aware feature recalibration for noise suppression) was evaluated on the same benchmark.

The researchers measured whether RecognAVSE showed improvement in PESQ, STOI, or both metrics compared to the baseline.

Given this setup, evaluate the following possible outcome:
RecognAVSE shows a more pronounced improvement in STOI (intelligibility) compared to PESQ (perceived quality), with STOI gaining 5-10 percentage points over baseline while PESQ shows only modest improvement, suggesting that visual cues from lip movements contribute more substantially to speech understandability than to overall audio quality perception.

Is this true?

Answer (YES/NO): NO